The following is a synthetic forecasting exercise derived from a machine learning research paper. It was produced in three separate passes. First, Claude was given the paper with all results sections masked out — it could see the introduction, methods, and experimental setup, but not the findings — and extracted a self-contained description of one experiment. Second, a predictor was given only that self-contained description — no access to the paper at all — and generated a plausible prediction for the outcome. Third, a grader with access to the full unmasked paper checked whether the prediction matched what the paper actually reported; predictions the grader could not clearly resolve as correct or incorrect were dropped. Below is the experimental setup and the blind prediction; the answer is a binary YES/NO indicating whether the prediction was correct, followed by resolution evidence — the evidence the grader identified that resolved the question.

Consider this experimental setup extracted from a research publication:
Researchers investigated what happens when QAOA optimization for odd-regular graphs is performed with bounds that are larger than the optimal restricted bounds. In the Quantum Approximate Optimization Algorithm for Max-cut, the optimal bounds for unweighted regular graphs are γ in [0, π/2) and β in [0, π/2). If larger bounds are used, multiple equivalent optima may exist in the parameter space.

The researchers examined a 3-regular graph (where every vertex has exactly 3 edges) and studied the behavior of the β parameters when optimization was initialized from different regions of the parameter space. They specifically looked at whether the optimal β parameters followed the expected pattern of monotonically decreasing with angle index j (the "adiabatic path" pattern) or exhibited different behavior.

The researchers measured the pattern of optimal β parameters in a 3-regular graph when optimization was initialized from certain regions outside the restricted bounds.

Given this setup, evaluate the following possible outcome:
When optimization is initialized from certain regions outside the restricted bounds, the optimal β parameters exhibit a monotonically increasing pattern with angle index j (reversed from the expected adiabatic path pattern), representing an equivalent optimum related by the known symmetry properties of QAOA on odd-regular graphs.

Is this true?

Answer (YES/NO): NO